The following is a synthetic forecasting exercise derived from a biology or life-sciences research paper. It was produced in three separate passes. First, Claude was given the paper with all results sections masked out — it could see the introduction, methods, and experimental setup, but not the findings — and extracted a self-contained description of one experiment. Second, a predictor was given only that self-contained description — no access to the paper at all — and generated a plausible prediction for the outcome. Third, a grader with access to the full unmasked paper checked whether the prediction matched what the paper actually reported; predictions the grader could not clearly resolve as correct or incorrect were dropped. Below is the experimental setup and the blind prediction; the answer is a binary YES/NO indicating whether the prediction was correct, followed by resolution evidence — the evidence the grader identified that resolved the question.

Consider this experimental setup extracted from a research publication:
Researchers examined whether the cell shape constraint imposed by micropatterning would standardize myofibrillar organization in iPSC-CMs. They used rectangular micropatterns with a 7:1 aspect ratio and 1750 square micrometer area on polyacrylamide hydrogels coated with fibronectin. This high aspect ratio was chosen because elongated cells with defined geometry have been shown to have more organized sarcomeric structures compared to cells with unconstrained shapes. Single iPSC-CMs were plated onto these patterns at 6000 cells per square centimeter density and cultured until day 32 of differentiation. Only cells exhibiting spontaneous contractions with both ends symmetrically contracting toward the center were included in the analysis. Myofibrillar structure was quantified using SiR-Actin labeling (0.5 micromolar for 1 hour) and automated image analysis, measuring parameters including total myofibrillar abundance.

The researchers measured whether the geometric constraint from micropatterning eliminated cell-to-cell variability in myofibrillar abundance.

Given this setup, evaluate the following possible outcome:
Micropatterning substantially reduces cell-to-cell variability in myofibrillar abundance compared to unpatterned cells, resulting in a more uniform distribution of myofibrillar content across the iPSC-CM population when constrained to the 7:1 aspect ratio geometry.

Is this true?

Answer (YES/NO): NO